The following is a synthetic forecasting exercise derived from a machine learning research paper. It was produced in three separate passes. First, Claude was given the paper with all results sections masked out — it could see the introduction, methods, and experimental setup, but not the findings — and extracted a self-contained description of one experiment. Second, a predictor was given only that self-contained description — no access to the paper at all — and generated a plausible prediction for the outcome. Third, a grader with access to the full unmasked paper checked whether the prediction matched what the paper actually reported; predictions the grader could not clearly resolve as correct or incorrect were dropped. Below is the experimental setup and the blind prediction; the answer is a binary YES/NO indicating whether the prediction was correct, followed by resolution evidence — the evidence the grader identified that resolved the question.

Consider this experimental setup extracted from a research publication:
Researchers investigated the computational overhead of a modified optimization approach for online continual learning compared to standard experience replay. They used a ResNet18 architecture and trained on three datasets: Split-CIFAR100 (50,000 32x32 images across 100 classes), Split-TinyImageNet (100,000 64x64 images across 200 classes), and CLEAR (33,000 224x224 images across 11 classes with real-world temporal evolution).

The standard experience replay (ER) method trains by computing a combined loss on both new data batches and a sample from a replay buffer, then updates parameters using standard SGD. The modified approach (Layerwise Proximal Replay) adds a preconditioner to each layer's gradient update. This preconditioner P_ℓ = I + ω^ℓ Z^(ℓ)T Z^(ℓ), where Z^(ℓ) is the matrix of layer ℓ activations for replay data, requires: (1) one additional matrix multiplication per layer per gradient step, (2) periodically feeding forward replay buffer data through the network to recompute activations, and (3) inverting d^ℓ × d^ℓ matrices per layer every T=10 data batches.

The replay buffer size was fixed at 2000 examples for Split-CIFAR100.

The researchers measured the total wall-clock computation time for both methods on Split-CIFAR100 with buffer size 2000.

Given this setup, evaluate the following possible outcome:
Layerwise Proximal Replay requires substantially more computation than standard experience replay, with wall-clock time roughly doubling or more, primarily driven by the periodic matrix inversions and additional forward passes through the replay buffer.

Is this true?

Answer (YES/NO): YES